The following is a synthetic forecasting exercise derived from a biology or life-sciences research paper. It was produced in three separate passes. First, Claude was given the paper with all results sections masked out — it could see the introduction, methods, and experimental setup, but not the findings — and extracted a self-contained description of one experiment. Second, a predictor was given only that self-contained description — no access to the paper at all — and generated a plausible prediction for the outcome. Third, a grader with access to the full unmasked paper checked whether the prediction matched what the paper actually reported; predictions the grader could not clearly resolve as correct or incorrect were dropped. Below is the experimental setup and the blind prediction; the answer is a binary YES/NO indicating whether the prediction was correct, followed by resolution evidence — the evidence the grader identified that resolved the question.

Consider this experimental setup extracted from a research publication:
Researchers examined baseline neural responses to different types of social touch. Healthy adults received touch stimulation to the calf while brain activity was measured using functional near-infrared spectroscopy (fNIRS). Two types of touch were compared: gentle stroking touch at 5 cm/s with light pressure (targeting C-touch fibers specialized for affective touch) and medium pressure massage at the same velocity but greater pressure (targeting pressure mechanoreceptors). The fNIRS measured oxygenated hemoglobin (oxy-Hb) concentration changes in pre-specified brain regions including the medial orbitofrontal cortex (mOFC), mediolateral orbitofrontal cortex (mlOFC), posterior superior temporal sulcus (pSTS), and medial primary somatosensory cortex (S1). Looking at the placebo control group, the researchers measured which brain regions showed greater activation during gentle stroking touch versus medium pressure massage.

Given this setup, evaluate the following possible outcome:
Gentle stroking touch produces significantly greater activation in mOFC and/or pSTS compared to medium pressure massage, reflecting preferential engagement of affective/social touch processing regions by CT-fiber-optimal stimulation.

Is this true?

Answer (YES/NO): YES